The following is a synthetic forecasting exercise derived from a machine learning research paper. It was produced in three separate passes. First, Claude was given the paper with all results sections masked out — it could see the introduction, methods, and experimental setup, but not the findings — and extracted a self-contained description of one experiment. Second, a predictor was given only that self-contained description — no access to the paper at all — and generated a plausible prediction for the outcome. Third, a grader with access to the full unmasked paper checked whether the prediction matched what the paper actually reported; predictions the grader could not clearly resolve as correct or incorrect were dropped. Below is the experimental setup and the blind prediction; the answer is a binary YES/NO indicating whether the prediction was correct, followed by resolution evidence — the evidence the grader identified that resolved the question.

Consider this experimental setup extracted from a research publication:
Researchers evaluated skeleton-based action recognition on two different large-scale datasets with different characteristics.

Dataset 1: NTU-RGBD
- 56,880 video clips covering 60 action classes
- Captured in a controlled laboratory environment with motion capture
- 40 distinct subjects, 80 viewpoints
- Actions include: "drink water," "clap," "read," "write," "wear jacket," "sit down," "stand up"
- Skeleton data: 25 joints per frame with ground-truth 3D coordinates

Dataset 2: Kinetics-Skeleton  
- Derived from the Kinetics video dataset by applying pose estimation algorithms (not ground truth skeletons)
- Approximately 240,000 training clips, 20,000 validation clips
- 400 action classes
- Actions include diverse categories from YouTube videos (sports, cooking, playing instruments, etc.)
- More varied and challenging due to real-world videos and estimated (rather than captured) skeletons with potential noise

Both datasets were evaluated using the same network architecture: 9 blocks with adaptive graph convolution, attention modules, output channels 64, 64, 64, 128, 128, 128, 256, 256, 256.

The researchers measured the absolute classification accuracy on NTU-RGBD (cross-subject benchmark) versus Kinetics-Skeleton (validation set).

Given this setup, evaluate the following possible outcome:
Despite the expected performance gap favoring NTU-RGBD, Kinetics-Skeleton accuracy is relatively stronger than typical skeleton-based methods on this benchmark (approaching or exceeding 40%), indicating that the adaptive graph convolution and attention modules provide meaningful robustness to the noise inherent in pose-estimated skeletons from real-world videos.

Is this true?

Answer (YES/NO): YES